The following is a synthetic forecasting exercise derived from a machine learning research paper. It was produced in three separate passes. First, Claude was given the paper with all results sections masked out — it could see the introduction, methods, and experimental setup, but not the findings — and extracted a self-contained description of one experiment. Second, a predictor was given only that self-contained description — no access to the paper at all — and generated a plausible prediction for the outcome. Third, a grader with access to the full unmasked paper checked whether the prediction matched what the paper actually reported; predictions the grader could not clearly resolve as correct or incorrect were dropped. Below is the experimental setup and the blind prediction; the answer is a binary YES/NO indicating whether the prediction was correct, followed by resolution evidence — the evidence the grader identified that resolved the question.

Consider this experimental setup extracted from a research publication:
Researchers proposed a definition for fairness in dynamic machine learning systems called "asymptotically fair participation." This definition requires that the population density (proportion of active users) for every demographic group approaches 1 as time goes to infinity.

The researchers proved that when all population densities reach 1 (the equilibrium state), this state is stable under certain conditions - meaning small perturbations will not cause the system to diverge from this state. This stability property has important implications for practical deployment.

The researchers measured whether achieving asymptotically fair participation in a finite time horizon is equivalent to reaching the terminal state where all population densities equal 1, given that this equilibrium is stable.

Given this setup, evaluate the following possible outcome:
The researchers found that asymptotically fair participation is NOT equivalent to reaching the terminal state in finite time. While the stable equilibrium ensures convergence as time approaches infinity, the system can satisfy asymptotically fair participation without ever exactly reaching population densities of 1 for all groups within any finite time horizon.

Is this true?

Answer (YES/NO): NO